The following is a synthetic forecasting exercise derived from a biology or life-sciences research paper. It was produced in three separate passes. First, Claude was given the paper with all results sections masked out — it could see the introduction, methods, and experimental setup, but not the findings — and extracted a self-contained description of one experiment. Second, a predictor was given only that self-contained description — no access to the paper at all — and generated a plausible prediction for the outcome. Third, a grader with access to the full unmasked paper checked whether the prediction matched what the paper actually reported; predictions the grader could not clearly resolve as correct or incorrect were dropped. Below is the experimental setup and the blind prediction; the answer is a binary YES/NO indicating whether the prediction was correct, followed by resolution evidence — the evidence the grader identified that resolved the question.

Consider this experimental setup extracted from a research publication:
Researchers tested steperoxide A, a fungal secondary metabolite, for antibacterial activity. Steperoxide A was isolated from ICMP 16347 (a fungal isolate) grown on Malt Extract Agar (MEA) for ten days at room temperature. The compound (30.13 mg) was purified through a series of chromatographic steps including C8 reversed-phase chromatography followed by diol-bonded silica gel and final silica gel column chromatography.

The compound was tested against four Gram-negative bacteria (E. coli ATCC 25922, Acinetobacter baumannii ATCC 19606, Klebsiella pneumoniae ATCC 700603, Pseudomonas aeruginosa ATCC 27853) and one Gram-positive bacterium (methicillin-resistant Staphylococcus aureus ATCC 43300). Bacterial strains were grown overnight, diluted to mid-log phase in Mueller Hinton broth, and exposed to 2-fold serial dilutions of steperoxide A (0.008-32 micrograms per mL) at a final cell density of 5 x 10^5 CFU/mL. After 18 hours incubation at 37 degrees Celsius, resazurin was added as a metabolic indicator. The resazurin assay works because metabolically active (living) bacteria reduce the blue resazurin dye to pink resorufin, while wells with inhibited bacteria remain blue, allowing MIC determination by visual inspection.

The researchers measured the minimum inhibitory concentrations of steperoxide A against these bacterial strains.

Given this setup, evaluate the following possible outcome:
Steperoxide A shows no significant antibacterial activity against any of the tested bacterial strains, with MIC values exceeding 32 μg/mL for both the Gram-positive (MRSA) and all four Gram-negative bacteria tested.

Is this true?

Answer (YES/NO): YES